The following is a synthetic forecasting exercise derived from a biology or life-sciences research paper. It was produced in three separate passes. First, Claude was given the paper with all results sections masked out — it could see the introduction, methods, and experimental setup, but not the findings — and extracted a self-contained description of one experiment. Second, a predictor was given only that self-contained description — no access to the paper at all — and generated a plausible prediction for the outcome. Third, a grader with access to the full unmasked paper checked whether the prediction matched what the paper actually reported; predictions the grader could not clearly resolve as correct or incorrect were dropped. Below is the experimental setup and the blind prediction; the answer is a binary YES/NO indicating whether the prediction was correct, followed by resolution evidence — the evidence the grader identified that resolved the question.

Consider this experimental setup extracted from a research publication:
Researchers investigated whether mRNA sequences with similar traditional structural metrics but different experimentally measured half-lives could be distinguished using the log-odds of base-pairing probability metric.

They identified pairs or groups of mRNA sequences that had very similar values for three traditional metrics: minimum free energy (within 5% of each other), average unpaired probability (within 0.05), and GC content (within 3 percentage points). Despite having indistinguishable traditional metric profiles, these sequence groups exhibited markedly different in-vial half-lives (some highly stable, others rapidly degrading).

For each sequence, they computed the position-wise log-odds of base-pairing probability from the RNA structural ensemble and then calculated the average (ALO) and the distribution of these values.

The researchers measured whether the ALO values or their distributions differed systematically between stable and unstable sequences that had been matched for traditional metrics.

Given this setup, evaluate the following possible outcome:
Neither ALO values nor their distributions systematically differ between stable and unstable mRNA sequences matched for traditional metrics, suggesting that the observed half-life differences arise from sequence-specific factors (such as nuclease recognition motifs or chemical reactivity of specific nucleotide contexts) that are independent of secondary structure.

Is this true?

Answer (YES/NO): NO